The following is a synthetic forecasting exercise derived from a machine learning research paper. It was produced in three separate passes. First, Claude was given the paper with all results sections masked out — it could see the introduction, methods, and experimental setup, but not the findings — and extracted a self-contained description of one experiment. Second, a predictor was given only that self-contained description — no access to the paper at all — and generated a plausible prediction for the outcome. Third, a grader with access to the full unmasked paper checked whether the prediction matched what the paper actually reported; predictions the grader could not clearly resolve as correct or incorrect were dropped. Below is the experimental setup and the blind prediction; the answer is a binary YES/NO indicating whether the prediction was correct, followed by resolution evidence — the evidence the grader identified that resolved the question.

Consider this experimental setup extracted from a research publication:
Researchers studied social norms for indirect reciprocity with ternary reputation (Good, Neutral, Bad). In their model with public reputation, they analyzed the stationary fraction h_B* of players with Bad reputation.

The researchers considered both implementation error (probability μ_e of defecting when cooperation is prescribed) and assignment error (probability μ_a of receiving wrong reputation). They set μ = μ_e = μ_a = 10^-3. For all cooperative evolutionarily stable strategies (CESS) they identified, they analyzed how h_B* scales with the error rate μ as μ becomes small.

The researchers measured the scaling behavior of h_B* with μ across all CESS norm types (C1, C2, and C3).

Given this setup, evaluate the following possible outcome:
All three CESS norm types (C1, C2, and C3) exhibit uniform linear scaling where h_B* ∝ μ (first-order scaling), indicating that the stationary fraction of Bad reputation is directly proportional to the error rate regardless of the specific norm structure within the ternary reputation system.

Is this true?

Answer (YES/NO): YES